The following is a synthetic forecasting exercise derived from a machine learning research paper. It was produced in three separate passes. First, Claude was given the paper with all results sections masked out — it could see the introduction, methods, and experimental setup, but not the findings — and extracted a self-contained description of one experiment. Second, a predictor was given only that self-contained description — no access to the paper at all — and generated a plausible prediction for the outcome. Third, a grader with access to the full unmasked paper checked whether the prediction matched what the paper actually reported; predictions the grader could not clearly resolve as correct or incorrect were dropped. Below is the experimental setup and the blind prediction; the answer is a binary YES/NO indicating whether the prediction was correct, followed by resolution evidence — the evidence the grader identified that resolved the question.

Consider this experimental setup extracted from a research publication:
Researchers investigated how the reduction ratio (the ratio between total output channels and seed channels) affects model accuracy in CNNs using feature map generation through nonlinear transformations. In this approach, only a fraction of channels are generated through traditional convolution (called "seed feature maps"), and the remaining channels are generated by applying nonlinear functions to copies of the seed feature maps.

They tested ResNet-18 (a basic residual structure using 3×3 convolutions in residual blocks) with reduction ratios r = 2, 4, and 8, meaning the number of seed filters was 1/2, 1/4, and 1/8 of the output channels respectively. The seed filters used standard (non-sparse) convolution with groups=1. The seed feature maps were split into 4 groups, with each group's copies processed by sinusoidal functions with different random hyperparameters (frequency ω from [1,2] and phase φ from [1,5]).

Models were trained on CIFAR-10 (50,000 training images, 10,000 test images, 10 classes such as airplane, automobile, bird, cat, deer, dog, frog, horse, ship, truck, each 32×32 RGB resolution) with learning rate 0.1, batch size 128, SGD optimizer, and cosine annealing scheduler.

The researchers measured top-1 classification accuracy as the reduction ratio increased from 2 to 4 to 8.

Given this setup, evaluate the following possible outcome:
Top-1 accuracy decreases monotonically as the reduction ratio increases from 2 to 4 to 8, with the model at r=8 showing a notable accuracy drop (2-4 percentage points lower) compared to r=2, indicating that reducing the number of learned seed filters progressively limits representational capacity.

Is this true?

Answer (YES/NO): YES